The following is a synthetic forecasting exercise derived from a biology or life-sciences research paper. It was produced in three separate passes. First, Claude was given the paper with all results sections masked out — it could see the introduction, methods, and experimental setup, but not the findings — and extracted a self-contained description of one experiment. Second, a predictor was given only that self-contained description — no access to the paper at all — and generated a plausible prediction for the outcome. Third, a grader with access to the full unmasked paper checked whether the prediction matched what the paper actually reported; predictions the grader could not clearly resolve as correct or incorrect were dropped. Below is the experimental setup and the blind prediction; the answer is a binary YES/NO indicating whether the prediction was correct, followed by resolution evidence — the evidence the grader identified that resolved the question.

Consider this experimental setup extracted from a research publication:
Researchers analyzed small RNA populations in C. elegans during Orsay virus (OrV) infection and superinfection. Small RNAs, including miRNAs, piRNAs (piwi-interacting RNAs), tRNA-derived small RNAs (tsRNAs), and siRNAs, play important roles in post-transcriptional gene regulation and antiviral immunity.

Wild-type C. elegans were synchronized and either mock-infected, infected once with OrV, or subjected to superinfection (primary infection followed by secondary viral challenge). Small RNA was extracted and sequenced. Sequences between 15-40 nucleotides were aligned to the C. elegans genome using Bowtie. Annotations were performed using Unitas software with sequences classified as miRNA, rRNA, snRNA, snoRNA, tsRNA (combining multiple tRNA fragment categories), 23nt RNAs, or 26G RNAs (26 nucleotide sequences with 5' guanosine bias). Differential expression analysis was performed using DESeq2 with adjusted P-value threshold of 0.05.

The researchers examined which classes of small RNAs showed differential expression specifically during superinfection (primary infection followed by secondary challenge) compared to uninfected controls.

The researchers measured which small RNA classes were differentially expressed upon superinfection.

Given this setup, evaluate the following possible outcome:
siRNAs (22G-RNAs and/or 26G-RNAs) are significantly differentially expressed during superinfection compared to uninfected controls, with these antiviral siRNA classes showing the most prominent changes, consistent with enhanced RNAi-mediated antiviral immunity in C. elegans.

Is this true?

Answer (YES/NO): NO